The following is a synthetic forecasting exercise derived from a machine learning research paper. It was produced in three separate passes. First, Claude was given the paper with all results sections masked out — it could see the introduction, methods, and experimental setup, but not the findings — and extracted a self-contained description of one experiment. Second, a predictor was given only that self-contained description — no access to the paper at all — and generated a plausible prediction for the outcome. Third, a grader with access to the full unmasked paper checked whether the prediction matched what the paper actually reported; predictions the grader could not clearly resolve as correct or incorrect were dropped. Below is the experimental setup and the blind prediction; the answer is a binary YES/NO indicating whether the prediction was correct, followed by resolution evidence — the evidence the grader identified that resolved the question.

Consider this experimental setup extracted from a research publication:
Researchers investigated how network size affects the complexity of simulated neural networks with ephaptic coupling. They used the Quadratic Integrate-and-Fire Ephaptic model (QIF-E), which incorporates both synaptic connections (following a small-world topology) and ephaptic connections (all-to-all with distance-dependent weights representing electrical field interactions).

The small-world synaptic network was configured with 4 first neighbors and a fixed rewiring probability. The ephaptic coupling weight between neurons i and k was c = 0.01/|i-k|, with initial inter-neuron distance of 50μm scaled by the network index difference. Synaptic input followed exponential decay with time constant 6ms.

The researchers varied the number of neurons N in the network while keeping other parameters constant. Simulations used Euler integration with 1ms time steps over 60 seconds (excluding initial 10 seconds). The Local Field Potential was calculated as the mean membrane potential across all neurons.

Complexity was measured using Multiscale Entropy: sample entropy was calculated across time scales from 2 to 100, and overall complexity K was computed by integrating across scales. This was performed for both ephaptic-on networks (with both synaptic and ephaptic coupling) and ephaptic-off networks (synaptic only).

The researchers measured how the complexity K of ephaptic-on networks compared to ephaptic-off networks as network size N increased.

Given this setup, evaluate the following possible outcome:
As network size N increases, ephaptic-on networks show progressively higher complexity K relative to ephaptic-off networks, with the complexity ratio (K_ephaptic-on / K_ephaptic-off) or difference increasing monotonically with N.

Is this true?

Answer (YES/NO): YES